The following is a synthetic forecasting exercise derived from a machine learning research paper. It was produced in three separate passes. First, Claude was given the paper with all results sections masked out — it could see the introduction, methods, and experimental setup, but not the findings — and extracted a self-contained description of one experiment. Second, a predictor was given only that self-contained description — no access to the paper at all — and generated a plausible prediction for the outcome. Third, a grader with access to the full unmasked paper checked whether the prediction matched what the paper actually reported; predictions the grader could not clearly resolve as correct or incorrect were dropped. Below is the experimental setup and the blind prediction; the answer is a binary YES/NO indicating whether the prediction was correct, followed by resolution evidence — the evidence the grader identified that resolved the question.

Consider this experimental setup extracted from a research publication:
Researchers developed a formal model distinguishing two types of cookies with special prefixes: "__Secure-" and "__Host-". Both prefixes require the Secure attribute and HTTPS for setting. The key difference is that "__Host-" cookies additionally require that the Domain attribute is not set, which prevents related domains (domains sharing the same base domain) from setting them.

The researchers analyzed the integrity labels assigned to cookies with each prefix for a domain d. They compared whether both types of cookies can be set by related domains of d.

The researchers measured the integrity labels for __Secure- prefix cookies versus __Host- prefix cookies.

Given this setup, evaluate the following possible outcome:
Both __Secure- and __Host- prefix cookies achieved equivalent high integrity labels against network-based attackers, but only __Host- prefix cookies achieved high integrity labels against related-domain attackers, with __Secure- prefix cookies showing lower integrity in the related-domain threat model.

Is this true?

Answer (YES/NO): YES